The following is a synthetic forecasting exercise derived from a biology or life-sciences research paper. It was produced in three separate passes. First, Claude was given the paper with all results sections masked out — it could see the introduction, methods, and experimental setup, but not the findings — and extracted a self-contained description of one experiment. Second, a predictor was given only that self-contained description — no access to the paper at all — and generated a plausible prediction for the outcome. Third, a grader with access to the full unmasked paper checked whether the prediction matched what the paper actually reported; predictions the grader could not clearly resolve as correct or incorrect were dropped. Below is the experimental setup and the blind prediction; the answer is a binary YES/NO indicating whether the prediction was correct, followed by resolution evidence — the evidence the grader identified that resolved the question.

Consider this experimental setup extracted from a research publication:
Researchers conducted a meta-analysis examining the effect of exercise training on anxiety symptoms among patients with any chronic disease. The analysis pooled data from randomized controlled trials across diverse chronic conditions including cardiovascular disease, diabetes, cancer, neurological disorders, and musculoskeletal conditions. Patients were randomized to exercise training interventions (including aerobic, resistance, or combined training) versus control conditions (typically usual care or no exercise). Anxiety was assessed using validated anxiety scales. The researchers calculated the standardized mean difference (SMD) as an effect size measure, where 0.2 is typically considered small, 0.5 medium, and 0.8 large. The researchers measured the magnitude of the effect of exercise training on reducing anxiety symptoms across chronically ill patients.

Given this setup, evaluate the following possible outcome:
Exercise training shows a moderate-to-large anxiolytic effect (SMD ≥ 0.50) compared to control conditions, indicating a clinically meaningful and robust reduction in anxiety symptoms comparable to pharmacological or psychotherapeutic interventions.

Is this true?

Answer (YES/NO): NO